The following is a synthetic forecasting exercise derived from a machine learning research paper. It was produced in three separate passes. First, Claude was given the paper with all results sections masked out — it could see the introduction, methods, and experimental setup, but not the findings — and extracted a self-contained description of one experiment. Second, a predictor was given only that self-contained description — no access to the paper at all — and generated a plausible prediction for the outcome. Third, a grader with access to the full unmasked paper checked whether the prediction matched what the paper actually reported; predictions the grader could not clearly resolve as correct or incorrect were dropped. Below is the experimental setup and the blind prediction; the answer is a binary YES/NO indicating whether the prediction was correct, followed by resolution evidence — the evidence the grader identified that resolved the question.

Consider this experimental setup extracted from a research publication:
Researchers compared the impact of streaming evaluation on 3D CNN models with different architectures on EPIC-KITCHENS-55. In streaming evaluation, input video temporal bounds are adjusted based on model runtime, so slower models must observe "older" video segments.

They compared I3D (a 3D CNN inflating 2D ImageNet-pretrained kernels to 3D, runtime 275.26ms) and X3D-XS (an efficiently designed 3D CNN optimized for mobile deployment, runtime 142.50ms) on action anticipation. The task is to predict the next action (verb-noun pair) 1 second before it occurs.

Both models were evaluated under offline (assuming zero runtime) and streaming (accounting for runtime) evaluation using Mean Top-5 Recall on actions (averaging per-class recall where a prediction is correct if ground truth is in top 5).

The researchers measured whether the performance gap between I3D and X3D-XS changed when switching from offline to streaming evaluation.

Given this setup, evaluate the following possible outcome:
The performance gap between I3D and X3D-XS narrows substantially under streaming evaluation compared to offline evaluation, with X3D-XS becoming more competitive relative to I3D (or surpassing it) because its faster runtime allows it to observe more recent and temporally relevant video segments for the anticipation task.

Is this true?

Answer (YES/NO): NO